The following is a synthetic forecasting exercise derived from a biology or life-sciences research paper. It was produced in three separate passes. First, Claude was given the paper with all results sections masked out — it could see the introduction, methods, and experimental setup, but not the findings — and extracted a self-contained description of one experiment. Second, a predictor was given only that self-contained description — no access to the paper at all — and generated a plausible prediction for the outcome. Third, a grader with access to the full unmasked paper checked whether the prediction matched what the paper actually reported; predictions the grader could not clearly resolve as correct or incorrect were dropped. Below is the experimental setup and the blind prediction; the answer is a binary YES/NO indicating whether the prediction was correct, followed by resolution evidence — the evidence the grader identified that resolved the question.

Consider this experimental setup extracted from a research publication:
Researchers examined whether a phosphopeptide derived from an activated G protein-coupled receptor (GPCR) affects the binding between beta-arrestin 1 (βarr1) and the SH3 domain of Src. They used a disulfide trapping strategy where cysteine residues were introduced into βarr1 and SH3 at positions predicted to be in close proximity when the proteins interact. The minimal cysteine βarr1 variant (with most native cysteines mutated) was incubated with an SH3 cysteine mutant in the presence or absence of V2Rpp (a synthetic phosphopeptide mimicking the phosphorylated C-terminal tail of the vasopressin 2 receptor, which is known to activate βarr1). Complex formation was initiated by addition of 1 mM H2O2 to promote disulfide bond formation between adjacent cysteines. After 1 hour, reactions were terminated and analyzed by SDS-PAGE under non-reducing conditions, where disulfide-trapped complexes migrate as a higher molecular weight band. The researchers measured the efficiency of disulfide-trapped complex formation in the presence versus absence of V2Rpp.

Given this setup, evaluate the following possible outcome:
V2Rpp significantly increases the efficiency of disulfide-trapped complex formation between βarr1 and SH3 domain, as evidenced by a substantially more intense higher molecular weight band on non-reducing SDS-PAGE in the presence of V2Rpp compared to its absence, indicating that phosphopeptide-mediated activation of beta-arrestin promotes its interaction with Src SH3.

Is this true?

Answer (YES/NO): NO